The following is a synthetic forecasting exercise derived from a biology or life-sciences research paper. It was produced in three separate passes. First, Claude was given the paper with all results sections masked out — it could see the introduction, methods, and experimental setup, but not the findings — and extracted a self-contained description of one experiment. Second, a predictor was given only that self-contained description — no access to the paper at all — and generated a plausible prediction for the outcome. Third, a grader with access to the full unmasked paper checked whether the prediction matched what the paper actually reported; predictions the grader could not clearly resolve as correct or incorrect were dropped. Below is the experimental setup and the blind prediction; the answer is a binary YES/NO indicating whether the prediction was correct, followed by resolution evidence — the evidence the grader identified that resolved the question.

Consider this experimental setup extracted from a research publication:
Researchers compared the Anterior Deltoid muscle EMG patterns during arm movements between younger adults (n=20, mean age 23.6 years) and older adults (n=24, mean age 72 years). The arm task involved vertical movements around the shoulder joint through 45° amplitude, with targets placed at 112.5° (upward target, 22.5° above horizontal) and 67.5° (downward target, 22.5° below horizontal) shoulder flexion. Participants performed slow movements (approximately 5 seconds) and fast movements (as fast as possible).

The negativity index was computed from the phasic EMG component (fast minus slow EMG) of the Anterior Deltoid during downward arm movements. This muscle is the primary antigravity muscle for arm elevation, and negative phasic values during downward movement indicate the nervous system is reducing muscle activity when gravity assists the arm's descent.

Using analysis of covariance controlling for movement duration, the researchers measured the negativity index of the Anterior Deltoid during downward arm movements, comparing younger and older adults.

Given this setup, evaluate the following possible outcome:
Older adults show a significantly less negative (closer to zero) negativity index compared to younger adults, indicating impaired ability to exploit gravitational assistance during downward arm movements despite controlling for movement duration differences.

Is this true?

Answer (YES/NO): NO